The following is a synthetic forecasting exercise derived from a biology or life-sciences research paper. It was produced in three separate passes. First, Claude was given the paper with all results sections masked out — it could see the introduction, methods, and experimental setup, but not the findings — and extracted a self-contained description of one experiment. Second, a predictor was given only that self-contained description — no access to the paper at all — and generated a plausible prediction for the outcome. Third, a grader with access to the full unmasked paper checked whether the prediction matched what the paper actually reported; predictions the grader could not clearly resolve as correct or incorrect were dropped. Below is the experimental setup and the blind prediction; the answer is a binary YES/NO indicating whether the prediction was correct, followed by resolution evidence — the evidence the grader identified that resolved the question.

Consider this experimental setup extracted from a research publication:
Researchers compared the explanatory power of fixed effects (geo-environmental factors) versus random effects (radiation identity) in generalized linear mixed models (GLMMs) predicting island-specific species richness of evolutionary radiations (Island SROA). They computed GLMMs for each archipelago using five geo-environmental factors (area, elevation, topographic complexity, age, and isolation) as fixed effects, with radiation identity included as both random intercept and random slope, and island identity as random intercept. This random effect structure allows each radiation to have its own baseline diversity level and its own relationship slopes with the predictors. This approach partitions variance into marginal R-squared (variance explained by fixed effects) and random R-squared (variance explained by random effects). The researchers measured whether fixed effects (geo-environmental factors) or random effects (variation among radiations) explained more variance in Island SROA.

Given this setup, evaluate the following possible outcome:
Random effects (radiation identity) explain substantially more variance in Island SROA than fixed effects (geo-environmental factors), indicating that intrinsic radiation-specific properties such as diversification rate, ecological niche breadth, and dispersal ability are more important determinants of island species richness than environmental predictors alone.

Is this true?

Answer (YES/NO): NO